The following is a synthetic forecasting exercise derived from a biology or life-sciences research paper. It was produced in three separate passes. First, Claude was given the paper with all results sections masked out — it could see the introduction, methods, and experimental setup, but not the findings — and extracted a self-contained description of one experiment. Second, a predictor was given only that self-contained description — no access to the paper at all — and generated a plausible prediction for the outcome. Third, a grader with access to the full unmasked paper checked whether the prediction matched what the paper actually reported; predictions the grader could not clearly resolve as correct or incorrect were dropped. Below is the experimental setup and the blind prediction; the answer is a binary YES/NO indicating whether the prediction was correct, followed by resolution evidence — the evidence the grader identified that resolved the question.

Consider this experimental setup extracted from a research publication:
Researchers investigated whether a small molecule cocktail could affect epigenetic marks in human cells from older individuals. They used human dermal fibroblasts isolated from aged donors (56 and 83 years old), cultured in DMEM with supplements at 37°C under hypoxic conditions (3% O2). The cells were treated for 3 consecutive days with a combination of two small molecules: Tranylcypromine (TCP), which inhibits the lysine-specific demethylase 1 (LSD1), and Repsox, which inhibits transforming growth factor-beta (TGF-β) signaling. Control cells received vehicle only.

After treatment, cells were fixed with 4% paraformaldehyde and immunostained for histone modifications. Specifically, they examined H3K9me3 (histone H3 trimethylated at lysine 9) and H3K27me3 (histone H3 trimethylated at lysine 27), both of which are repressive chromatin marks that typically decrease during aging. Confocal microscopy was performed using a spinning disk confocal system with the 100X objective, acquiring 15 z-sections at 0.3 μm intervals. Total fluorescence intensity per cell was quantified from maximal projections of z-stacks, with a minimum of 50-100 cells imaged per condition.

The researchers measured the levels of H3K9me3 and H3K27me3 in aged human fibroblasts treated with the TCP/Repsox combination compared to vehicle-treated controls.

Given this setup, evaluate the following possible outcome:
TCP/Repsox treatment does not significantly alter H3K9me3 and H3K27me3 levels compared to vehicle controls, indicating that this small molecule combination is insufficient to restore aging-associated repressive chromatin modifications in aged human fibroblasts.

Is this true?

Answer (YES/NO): NO